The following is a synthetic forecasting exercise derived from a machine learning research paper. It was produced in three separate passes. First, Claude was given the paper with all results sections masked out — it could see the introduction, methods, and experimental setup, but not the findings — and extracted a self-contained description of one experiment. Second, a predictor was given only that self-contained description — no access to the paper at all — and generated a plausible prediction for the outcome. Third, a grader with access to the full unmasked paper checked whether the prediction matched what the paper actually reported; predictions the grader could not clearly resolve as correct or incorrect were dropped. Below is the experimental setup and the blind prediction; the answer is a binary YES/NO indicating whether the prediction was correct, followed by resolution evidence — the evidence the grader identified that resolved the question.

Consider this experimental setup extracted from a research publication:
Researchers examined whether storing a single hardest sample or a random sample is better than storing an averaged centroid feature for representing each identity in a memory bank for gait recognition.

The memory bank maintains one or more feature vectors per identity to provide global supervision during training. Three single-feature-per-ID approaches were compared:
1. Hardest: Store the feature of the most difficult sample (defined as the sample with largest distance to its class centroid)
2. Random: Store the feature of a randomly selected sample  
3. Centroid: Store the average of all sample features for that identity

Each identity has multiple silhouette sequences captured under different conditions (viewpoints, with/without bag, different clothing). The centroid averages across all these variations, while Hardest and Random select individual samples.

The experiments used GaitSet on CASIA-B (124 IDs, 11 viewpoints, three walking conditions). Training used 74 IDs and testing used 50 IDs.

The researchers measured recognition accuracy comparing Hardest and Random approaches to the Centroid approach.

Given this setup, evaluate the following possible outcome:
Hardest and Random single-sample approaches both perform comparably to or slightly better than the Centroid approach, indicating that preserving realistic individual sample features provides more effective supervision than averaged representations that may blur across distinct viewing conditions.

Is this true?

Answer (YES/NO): NO